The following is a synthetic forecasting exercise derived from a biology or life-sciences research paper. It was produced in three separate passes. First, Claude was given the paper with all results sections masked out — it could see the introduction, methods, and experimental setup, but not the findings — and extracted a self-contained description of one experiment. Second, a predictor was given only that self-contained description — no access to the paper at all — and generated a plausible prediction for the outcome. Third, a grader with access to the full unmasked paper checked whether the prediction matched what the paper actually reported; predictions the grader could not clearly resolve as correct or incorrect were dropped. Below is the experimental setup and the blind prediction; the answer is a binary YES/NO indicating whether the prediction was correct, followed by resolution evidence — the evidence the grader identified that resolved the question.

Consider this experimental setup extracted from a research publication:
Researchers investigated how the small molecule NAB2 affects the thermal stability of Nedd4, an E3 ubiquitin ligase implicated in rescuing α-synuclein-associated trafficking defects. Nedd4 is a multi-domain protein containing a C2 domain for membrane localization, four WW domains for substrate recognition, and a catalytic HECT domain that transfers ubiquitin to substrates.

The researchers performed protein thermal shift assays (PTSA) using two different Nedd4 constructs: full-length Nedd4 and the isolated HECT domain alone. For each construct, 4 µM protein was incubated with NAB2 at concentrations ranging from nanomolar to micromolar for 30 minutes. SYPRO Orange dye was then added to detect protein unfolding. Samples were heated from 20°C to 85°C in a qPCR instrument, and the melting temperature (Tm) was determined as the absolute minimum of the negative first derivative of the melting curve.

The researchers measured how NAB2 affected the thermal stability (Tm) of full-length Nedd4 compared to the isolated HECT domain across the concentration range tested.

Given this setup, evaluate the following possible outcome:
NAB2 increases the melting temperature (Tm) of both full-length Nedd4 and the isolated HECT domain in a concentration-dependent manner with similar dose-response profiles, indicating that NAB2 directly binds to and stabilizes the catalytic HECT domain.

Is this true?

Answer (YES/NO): NO